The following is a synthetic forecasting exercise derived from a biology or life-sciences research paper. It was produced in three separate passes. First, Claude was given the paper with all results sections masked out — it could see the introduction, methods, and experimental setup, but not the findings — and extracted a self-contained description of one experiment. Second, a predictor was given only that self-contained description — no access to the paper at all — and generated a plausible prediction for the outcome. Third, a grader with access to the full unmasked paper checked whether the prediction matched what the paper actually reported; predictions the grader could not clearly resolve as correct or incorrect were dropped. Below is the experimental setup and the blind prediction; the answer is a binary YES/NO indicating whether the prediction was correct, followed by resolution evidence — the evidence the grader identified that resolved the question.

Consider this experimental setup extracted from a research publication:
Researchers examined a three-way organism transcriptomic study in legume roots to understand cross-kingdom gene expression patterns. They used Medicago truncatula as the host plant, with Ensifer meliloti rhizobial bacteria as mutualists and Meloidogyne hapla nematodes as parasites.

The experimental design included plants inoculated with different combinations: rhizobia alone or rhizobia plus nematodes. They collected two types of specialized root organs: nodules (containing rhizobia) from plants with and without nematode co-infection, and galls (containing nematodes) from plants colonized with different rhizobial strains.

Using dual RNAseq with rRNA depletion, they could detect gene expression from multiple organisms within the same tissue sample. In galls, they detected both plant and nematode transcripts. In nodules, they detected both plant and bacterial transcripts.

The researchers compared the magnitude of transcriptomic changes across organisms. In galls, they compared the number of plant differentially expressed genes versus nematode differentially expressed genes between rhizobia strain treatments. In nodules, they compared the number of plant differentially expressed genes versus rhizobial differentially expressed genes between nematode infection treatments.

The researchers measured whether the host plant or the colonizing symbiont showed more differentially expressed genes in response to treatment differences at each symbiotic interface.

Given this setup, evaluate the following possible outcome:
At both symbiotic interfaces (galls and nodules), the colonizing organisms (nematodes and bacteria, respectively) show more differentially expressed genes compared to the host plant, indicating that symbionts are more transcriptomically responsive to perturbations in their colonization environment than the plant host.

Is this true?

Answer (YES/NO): NO